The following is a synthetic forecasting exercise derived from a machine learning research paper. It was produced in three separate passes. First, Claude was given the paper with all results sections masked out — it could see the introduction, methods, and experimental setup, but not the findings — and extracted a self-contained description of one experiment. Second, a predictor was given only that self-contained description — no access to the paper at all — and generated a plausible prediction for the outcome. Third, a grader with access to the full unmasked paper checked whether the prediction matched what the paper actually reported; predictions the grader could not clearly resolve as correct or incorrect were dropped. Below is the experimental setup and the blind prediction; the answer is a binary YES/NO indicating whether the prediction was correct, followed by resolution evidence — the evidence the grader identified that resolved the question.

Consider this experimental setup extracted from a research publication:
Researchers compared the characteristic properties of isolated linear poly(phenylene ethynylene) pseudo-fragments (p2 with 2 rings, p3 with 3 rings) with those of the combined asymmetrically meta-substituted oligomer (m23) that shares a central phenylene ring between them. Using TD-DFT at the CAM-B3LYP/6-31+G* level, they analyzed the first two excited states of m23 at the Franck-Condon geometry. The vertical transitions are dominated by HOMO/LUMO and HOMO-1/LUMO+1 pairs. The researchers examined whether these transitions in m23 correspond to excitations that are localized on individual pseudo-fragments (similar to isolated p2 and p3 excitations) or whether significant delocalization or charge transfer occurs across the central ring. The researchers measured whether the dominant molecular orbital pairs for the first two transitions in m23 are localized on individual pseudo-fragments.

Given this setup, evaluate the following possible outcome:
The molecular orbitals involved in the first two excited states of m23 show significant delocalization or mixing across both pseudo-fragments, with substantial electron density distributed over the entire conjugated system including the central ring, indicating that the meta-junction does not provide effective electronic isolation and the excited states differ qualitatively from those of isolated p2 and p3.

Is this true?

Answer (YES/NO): NO